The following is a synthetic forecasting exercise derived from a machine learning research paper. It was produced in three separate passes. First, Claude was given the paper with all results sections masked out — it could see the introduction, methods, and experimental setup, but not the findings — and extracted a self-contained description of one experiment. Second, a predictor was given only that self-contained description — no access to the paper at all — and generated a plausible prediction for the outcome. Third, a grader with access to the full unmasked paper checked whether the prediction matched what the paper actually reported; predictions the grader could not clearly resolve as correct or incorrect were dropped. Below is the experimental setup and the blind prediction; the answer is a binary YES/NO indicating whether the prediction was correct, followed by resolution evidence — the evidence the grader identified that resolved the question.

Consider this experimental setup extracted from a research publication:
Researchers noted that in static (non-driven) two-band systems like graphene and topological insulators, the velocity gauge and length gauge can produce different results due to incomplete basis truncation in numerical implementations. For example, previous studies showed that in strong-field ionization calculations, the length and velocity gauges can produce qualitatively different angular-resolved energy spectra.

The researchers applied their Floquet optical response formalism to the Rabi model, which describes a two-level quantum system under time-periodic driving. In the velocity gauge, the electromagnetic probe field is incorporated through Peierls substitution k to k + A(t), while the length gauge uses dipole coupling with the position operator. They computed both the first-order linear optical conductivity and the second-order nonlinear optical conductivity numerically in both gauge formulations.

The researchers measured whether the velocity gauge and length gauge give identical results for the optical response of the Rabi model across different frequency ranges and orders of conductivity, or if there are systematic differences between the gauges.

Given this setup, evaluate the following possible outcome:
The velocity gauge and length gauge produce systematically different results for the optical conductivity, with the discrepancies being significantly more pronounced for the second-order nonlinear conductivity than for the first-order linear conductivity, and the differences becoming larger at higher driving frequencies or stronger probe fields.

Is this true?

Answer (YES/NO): NO